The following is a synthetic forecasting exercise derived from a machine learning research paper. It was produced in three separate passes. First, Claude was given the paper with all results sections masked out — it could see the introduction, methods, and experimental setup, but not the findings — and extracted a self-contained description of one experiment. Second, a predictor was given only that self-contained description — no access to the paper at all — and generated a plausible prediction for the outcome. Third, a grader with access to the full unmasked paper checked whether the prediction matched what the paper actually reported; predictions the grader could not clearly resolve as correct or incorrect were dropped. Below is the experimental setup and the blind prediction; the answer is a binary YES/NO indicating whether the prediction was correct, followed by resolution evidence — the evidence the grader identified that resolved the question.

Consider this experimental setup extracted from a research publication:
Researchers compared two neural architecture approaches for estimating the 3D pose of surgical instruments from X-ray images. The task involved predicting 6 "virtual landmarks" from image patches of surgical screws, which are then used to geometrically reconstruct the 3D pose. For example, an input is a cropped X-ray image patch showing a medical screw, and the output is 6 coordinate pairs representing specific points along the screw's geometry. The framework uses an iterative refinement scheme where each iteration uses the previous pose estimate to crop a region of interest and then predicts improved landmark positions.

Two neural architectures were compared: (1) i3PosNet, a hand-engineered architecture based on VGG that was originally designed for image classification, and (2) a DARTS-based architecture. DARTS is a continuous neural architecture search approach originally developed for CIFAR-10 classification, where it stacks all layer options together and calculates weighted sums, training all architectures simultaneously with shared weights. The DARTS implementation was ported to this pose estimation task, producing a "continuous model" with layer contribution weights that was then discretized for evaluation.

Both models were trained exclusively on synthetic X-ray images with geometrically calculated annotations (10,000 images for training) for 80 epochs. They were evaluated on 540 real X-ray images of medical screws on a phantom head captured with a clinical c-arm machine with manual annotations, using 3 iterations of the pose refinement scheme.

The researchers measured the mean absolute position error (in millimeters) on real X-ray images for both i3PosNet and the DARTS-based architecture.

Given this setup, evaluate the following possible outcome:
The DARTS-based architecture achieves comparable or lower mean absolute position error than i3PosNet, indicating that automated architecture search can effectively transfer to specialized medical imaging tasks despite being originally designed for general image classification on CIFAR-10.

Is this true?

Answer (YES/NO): NO